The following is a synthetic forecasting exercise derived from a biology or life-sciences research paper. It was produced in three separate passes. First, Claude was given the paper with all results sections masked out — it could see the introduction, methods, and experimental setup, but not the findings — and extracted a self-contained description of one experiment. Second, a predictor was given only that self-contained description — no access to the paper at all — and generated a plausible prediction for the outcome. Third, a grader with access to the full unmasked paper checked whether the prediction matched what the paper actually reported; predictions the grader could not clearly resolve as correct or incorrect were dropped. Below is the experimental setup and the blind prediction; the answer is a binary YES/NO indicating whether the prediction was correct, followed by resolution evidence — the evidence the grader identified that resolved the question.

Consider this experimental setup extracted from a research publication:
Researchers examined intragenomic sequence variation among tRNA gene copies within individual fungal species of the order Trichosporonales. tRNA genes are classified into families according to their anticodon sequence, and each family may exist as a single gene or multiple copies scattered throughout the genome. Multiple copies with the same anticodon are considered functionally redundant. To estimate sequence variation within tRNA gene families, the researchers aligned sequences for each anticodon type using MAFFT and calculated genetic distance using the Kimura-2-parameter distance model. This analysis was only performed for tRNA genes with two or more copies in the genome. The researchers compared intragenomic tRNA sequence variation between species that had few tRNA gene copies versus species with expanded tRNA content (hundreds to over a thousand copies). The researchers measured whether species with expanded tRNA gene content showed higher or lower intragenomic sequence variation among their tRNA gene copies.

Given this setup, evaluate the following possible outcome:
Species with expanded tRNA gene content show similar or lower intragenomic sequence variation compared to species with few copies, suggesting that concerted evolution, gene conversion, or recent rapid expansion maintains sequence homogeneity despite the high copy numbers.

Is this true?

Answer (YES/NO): YES